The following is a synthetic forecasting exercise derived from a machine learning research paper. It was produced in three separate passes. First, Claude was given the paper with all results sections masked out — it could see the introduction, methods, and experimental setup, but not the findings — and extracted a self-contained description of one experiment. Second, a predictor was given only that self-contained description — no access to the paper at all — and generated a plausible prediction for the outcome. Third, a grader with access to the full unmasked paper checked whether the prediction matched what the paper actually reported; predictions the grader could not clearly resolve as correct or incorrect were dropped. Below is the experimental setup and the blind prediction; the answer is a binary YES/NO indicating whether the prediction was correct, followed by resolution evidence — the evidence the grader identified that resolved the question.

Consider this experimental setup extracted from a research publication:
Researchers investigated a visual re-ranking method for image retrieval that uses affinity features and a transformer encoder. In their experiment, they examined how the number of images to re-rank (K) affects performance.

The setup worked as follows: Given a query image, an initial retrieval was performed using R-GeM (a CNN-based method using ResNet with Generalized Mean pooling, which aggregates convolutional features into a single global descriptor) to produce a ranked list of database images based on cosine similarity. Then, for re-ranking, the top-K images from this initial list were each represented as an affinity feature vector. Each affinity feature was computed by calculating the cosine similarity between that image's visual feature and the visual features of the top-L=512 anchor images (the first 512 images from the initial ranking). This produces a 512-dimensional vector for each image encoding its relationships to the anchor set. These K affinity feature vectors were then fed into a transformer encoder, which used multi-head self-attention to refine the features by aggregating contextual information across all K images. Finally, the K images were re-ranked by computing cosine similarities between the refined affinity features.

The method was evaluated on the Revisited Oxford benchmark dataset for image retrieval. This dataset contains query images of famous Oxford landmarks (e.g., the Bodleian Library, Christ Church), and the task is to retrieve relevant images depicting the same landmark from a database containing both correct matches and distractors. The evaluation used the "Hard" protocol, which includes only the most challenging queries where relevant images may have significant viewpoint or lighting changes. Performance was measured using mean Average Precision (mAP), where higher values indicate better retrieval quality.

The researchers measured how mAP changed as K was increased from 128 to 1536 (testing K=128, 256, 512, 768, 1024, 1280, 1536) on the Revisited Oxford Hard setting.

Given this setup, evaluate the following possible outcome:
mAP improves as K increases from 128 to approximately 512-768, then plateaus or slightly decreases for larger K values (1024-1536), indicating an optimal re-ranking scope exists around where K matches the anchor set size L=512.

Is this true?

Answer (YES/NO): NO